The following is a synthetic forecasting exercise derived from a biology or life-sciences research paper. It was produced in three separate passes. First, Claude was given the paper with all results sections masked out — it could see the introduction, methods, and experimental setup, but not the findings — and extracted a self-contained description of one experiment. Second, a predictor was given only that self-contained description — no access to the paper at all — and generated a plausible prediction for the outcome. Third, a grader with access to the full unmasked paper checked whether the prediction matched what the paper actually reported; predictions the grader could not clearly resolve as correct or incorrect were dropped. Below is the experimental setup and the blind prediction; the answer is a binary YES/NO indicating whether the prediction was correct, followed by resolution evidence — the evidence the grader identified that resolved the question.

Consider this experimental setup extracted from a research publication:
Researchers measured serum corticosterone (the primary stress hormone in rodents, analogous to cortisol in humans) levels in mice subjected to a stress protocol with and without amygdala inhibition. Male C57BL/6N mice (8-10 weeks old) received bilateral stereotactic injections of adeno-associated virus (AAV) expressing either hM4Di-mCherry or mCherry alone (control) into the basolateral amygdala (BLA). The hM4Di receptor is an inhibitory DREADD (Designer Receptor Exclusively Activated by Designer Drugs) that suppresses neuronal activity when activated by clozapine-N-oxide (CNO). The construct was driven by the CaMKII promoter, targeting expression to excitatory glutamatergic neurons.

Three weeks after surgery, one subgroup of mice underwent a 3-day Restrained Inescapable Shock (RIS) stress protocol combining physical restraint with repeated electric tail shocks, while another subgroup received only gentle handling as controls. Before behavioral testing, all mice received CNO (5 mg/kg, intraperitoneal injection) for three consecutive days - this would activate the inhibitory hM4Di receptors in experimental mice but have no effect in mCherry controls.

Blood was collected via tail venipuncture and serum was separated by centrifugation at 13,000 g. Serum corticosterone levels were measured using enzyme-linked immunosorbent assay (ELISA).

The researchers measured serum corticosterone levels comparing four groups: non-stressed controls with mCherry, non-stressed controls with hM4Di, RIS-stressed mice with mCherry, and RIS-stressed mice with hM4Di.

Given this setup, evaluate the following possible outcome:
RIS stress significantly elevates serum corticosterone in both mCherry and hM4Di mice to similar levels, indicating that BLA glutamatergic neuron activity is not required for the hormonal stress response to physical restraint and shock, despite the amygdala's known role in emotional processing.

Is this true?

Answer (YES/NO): YES